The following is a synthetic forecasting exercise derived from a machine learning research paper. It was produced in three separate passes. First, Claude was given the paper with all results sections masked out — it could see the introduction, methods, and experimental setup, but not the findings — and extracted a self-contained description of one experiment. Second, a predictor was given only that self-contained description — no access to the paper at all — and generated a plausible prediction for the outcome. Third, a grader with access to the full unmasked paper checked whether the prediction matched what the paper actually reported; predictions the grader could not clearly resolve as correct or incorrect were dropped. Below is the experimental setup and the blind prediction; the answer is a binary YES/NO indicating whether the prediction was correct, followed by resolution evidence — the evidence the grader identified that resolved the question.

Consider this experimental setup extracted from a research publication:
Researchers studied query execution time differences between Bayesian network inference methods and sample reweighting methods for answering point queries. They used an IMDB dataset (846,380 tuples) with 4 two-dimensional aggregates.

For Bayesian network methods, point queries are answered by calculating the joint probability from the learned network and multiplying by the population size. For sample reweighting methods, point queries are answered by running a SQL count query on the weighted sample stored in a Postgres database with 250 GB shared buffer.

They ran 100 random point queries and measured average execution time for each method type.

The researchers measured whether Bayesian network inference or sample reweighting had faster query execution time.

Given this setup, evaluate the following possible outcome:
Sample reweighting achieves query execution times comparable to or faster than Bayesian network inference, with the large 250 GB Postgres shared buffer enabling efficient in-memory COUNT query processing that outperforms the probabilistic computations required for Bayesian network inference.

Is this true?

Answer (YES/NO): NO